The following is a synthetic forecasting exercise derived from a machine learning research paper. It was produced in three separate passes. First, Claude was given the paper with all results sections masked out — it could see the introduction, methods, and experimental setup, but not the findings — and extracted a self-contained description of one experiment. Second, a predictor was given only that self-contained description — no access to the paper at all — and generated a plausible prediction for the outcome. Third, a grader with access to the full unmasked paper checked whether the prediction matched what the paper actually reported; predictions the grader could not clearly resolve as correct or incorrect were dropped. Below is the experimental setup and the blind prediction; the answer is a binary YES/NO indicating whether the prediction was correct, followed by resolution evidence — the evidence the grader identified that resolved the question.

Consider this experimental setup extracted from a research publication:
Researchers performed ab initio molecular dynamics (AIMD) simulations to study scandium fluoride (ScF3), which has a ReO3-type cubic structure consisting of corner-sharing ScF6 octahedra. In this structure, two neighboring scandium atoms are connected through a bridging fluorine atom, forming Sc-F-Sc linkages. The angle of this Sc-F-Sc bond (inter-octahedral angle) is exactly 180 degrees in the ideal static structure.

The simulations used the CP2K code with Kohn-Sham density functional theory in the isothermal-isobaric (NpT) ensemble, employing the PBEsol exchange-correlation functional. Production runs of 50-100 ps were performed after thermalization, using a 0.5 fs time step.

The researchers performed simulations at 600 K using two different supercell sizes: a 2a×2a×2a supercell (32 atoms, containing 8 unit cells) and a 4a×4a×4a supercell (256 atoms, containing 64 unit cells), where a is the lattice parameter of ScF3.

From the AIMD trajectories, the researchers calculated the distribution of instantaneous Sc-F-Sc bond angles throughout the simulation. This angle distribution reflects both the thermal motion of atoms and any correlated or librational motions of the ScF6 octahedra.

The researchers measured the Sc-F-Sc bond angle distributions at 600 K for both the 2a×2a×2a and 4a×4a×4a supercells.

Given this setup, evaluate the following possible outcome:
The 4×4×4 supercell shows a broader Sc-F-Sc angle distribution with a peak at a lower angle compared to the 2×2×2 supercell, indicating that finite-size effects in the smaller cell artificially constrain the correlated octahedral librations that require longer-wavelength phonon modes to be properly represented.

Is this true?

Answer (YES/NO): NO